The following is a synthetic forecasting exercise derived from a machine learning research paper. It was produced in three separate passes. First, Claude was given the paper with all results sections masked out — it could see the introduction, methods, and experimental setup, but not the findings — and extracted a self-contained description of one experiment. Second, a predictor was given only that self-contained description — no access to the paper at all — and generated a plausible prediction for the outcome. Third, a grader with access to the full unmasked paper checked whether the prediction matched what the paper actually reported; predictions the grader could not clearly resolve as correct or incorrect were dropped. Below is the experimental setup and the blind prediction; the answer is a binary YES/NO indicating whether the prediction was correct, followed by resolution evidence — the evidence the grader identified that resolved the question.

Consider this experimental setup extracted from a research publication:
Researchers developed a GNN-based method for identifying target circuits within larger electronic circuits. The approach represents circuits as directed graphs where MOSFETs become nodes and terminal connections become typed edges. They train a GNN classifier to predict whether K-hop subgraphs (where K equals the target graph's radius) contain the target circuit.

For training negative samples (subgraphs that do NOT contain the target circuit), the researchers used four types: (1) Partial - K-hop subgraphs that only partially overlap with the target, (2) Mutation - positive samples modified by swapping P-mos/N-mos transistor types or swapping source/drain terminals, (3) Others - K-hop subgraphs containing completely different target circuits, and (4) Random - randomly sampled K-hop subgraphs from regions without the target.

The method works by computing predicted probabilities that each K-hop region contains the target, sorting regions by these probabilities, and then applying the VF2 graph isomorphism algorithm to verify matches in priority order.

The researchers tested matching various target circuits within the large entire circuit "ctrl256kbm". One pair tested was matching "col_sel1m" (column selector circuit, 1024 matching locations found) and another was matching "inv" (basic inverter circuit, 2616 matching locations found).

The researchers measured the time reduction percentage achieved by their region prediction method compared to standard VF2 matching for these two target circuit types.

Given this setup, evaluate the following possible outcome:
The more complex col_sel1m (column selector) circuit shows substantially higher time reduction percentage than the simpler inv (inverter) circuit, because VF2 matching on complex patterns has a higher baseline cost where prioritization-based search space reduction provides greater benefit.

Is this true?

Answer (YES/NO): YES